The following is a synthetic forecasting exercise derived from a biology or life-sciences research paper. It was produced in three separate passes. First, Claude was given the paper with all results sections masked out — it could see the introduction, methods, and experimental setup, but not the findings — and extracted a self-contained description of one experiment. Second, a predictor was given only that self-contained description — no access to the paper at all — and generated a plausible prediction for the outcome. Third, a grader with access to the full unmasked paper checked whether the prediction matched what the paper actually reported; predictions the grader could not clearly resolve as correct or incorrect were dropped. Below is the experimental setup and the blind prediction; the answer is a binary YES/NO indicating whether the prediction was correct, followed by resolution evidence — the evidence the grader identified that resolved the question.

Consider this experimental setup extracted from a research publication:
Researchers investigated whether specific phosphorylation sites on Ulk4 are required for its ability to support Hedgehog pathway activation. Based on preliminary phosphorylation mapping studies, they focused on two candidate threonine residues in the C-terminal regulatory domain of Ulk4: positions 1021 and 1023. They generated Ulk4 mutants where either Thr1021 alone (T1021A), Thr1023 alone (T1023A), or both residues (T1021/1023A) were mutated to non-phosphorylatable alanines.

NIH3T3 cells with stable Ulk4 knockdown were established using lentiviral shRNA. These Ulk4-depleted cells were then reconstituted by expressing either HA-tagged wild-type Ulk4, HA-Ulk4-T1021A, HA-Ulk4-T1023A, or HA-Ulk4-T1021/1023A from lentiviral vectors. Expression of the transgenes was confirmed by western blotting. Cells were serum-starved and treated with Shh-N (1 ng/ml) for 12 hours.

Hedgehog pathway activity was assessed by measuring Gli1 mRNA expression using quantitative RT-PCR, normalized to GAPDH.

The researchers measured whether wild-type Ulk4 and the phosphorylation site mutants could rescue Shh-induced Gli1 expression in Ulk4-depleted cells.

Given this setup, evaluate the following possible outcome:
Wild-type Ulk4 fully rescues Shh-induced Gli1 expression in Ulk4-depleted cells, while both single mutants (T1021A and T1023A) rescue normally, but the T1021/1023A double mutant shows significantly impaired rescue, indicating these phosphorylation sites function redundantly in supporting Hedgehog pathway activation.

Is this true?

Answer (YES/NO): NO